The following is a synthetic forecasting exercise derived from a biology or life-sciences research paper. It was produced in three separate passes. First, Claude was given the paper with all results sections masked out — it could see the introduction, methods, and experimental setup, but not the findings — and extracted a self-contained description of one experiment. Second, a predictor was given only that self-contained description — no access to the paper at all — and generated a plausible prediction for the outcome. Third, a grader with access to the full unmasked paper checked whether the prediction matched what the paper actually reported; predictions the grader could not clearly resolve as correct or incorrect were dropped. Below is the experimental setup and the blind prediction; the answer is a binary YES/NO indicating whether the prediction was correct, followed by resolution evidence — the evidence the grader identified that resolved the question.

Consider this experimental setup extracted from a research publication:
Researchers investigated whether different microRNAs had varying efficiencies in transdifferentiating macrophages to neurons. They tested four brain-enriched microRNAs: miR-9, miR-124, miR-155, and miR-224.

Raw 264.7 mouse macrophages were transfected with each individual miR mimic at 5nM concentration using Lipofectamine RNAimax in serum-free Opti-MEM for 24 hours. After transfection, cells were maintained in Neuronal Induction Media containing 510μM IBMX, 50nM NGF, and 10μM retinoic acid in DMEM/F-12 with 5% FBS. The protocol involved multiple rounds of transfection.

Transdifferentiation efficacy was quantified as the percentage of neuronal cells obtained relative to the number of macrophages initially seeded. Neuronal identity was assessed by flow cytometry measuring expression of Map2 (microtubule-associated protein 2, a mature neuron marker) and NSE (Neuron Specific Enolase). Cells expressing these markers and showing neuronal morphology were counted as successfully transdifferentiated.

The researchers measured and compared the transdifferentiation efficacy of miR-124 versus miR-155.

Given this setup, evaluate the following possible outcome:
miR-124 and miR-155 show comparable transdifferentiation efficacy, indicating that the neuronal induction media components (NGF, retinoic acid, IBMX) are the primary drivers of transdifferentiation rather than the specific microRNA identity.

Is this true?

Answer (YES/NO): NO